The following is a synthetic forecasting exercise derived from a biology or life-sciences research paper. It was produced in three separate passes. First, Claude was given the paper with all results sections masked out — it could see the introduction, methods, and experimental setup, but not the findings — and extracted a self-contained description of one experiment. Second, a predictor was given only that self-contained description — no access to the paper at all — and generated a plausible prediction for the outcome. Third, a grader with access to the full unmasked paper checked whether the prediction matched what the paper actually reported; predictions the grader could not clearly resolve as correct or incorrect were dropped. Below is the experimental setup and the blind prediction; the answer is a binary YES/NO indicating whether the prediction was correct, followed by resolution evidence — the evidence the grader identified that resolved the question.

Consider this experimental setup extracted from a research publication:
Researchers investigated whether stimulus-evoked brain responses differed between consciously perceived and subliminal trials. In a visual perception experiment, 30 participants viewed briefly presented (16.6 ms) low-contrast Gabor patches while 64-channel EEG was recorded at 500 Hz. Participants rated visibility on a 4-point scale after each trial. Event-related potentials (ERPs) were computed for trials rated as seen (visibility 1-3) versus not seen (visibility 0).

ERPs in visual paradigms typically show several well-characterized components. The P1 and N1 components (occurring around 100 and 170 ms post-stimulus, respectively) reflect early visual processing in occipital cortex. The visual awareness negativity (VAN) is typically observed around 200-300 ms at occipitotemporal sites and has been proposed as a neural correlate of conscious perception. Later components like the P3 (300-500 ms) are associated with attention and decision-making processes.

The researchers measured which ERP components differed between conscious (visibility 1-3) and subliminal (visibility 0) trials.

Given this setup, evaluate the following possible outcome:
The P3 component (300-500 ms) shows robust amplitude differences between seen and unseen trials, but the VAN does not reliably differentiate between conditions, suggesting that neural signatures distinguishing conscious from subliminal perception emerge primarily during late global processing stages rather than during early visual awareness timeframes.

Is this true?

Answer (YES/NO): NO